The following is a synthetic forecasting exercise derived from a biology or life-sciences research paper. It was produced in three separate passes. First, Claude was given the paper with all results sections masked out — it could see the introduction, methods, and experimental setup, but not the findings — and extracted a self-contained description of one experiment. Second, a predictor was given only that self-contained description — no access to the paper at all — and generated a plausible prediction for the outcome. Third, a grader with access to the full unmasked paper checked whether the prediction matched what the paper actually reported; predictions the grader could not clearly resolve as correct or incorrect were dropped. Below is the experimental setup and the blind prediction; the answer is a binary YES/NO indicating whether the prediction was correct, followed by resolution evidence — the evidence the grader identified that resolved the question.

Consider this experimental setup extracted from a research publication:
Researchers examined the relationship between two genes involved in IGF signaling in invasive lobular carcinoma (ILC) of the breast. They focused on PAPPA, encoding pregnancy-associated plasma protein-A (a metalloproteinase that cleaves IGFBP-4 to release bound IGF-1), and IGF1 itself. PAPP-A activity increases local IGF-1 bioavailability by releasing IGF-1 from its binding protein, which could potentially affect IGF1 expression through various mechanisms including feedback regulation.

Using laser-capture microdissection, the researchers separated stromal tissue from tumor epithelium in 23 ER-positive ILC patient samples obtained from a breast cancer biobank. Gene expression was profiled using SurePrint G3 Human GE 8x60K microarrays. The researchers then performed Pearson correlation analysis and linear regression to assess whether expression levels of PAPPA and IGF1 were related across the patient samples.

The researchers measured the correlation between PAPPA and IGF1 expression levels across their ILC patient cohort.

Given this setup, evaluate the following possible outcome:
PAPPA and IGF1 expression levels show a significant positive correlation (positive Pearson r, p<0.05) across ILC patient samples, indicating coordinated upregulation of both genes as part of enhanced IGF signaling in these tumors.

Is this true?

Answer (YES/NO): YES